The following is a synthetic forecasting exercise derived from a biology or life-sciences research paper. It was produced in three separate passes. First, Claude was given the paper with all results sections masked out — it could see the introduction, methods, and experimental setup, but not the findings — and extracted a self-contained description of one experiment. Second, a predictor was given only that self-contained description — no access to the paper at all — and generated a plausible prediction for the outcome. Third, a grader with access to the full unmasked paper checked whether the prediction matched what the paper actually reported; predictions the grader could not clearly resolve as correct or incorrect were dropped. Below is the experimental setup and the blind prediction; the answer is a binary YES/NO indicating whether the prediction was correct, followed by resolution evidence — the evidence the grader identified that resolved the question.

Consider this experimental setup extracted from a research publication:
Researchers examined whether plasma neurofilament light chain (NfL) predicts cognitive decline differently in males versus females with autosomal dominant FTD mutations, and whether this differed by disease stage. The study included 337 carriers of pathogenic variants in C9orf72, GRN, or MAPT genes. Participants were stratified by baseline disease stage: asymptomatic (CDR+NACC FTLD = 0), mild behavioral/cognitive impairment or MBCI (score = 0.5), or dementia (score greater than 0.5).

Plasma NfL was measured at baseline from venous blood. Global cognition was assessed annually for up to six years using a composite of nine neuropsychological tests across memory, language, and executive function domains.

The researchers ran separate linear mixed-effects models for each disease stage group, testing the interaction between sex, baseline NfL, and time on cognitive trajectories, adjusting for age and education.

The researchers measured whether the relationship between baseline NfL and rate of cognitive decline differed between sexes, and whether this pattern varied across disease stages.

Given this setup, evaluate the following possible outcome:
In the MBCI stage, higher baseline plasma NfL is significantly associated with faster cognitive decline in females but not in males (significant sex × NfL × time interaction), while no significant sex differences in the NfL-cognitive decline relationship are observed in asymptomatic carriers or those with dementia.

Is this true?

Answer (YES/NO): NO